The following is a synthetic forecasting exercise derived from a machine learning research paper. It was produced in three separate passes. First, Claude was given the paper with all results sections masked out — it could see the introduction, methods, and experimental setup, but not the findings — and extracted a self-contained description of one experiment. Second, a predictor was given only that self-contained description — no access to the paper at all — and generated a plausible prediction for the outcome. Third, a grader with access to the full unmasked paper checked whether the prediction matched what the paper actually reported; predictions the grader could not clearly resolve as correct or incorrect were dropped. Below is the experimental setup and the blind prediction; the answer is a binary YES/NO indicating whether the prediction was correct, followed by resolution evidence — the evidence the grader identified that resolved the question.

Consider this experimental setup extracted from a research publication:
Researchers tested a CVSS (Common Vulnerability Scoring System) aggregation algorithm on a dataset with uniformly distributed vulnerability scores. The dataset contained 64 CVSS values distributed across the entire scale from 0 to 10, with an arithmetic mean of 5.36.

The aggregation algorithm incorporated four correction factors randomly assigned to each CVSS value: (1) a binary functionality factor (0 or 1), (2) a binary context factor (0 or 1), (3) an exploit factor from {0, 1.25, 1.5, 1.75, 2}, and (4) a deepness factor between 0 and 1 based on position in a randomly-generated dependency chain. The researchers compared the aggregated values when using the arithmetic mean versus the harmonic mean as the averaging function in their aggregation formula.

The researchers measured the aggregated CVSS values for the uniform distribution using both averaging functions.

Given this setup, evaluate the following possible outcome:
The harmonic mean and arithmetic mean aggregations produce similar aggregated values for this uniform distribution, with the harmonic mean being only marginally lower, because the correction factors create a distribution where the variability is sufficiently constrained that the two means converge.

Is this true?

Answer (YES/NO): NO